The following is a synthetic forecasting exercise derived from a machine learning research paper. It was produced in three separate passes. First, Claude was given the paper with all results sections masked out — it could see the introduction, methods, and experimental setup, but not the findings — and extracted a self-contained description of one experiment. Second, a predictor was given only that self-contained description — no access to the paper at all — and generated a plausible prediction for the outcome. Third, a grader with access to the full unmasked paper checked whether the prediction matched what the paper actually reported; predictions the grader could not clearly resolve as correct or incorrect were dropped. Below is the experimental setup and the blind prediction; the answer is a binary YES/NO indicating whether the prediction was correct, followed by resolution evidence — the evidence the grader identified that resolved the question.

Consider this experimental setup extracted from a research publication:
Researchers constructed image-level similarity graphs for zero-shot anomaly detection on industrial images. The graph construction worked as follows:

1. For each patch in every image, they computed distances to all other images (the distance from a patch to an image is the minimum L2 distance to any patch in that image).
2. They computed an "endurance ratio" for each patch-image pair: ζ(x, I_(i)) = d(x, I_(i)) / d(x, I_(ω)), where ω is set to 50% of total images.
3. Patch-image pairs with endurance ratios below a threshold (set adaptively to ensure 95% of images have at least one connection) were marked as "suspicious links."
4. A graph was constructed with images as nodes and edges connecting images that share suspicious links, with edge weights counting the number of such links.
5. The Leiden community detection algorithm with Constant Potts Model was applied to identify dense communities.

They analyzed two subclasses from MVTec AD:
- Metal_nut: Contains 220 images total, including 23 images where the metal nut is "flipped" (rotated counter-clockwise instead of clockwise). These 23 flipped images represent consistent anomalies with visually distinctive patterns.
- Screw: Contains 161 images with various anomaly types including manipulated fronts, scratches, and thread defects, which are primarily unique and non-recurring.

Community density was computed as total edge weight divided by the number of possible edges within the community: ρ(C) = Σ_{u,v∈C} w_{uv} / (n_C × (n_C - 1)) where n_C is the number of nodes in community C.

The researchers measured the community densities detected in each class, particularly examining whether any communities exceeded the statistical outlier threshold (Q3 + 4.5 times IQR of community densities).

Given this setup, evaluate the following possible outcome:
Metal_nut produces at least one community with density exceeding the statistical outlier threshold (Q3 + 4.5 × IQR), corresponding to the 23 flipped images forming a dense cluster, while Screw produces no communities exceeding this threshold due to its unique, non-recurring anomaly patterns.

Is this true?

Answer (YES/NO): YES